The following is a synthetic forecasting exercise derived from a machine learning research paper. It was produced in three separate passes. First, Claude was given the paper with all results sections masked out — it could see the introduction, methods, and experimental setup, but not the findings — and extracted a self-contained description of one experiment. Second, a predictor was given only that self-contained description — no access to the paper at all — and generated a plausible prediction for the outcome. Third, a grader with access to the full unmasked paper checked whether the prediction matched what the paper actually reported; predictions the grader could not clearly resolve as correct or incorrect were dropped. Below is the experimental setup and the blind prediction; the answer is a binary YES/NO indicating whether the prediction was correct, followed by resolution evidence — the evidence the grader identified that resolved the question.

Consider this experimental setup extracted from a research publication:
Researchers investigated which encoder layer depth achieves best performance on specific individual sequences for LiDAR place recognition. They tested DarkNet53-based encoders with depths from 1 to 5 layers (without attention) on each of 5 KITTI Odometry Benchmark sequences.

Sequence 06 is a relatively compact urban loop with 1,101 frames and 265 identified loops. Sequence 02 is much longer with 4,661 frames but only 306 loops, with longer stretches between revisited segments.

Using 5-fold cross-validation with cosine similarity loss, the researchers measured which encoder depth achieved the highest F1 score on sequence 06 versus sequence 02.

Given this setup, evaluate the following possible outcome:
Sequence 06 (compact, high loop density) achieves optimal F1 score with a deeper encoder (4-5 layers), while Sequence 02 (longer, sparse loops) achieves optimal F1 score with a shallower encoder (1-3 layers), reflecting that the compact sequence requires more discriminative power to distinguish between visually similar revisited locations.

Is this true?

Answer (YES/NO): NO